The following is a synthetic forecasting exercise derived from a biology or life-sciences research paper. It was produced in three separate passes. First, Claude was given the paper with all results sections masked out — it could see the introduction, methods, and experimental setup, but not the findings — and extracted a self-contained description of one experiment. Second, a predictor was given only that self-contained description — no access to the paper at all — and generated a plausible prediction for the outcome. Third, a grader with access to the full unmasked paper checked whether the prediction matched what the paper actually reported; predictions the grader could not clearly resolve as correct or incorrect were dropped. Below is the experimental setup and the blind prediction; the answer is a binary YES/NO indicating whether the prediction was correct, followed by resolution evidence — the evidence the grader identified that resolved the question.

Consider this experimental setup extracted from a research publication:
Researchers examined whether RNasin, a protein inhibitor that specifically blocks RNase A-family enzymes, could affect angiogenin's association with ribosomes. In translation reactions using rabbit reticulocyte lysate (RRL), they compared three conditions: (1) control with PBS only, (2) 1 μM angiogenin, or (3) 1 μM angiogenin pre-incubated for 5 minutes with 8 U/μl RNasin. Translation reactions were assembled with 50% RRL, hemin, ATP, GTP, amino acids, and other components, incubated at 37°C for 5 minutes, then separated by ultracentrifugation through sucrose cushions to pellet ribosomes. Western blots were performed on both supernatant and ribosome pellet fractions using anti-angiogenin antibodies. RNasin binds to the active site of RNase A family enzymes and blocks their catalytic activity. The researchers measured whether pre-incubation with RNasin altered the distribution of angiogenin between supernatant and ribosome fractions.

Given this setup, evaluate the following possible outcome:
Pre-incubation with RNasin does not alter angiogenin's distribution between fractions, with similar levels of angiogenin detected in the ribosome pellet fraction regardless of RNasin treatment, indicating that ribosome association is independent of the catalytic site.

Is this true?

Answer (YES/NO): NO